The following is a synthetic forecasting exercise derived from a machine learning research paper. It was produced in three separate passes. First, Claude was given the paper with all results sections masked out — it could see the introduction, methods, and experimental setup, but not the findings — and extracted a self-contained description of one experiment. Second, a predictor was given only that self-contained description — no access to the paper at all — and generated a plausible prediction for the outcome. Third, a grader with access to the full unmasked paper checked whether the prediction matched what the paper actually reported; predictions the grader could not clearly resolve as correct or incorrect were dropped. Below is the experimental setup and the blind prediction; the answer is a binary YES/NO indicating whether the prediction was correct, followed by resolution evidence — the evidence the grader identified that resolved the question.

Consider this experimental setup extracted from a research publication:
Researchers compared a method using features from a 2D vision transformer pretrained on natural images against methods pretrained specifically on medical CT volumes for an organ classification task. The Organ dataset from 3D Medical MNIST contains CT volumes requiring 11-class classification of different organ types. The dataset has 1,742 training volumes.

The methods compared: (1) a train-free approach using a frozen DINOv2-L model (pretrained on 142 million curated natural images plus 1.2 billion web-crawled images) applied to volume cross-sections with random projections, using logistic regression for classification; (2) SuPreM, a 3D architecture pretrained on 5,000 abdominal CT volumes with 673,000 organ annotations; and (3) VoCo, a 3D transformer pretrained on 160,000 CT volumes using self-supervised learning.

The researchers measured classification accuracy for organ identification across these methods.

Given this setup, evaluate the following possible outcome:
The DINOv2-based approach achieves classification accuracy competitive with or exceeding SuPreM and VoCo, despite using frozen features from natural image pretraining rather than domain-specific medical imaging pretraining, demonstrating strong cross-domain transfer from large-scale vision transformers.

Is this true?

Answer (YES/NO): YES